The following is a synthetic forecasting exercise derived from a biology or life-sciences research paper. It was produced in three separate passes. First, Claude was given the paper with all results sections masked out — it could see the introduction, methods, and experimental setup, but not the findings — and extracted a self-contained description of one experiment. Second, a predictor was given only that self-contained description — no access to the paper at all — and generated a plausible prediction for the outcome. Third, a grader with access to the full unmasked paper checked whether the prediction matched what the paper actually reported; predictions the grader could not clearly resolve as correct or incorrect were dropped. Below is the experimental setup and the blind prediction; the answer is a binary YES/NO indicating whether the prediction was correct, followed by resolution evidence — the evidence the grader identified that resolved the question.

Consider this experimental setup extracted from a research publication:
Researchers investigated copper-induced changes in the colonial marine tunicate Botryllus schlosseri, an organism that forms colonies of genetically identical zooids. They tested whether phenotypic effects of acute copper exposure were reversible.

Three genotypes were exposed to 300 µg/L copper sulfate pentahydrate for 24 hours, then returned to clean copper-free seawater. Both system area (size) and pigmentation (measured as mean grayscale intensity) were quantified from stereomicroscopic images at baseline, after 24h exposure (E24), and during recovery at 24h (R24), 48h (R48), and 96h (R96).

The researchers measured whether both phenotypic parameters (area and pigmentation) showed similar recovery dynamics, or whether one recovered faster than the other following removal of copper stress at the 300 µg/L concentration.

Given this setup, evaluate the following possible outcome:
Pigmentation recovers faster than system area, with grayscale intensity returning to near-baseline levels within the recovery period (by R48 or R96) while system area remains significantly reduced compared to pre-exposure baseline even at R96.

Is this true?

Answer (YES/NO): NO